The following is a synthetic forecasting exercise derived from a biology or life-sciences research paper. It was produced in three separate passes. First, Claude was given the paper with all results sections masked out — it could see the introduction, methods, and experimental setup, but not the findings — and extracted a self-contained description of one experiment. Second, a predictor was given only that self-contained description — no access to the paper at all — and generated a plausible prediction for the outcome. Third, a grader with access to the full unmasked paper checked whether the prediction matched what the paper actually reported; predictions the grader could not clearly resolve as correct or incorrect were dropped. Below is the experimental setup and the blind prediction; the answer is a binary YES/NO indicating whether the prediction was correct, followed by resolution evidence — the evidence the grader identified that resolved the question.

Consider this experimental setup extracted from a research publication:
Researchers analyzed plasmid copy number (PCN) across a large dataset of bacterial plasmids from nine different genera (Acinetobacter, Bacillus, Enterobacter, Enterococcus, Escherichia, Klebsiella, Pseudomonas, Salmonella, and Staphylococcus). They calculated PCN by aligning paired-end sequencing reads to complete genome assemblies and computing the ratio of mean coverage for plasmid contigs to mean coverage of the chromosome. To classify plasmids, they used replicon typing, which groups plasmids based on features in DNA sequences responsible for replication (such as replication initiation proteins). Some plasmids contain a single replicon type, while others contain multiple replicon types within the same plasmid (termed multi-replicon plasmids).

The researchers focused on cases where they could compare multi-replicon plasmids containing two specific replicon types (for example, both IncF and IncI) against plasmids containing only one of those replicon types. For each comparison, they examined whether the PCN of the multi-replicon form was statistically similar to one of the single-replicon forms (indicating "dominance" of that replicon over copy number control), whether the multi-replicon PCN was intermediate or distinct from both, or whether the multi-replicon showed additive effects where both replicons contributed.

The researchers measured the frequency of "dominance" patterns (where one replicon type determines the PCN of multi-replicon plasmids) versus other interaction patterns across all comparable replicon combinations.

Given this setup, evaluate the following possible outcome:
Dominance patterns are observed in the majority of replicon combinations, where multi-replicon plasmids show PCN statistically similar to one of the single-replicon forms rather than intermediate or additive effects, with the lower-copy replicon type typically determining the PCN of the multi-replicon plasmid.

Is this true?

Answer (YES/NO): NO